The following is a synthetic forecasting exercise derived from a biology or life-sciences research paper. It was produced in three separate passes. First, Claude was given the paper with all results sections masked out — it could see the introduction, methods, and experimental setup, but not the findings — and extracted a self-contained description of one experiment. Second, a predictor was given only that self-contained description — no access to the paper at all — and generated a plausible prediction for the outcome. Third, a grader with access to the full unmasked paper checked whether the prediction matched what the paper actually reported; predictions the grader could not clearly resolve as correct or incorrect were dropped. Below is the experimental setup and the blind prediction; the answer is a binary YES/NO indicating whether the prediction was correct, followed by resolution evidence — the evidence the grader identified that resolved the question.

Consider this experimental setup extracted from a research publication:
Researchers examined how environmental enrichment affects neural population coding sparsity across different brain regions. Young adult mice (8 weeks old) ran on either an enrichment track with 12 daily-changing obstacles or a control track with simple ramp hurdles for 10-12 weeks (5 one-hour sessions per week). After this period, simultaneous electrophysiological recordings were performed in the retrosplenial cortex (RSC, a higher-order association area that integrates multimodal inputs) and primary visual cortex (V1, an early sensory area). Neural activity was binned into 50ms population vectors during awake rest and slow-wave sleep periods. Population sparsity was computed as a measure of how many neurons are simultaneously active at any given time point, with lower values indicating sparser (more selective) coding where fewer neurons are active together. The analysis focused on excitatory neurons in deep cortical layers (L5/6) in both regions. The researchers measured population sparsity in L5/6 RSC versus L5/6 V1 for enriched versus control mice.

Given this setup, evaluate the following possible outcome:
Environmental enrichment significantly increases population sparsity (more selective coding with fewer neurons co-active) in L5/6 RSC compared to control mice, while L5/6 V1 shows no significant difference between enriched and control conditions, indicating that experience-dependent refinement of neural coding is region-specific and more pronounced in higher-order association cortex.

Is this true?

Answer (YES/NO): YES